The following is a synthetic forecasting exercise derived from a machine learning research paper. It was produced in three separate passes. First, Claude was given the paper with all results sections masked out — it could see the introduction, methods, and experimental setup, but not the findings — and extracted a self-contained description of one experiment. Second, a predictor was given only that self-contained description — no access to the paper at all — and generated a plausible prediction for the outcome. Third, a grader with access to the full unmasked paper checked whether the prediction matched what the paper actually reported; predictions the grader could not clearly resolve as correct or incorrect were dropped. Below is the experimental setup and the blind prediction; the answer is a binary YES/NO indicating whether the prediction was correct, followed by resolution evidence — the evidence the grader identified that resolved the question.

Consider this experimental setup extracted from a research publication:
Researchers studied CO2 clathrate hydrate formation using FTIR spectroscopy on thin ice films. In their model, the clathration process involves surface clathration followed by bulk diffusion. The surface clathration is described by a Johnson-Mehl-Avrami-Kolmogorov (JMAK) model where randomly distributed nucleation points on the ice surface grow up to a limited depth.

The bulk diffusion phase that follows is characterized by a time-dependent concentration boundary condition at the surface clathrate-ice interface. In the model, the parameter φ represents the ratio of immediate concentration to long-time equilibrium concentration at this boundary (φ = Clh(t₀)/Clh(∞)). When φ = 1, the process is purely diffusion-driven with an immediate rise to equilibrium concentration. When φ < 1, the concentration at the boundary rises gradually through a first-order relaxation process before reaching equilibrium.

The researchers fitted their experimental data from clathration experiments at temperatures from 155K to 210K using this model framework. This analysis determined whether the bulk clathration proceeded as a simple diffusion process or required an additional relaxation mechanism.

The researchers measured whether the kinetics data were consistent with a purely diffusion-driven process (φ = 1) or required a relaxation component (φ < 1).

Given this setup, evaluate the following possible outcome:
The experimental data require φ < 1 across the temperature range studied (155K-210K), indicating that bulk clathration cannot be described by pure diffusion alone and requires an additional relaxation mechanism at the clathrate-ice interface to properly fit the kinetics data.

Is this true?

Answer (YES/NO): YES